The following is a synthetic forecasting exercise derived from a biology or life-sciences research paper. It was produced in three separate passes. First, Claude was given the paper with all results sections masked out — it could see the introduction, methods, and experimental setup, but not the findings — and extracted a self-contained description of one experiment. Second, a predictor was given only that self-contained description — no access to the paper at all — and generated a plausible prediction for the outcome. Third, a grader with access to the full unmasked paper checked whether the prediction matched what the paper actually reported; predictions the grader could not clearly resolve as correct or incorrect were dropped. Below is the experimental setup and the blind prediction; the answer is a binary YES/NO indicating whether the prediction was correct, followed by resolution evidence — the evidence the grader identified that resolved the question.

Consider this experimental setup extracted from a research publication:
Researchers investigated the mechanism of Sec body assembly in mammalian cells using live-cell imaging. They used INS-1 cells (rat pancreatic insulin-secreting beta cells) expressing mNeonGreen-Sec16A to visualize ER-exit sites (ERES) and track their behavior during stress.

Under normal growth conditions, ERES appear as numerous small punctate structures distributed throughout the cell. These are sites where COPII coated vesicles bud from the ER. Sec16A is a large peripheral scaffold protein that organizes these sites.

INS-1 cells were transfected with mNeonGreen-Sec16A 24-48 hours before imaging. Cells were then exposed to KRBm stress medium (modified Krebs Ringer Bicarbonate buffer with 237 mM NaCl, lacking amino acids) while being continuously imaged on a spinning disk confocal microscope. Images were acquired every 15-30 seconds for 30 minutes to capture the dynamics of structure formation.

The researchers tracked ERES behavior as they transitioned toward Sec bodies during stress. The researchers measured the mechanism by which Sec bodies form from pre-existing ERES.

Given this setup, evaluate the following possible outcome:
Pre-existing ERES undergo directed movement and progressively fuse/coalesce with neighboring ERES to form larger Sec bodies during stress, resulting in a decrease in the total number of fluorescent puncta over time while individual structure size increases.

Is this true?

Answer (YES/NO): YES